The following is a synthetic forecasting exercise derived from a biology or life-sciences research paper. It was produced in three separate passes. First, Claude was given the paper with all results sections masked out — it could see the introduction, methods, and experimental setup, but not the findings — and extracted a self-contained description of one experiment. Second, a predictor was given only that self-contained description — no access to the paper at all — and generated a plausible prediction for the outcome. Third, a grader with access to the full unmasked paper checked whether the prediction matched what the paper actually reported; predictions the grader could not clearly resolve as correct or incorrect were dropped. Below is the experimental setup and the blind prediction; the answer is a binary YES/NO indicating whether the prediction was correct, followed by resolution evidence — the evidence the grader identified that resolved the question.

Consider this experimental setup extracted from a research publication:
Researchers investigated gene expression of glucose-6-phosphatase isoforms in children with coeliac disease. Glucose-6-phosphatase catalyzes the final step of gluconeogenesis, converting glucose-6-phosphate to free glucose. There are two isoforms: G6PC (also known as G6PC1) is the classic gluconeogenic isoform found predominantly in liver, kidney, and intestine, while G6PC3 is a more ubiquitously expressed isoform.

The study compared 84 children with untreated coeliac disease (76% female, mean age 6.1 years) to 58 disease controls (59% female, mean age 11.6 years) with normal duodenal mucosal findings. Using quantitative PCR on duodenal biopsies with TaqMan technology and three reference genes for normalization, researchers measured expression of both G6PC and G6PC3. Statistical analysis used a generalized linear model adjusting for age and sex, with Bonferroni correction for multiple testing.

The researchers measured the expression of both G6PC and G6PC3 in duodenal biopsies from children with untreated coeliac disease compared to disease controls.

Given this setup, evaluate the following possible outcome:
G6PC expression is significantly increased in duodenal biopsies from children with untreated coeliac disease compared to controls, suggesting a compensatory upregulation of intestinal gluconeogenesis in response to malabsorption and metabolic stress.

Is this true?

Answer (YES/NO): NO